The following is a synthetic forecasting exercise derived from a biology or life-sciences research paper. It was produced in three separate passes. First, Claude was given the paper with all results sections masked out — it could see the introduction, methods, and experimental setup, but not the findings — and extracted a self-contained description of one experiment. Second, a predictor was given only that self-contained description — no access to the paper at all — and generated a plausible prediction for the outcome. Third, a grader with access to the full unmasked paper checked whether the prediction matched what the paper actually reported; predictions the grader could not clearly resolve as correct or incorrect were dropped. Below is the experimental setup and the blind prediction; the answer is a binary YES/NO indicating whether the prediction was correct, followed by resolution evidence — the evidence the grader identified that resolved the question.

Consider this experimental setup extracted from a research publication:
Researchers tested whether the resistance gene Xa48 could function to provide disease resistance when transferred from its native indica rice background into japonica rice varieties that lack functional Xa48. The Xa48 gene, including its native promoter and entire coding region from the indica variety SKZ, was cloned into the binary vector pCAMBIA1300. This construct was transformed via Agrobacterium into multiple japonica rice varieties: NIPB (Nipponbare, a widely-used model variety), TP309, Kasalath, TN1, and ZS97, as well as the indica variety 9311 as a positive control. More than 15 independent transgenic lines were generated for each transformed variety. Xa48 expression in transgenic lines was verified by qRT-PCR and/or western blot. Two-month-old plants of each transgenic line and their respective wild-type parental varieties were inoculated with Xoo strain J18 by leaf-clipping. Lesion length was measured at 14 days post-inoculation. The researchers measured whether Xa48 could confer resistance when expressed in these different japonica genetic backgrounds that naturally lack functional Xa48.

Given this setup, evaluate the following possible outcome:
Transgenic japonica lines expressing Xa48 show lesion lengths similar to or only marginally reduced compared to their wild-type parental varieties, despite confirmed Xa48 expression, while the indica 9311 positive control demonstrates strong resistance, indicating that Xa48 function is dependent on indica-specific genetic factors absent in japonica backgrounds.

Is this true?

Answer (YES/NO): NO